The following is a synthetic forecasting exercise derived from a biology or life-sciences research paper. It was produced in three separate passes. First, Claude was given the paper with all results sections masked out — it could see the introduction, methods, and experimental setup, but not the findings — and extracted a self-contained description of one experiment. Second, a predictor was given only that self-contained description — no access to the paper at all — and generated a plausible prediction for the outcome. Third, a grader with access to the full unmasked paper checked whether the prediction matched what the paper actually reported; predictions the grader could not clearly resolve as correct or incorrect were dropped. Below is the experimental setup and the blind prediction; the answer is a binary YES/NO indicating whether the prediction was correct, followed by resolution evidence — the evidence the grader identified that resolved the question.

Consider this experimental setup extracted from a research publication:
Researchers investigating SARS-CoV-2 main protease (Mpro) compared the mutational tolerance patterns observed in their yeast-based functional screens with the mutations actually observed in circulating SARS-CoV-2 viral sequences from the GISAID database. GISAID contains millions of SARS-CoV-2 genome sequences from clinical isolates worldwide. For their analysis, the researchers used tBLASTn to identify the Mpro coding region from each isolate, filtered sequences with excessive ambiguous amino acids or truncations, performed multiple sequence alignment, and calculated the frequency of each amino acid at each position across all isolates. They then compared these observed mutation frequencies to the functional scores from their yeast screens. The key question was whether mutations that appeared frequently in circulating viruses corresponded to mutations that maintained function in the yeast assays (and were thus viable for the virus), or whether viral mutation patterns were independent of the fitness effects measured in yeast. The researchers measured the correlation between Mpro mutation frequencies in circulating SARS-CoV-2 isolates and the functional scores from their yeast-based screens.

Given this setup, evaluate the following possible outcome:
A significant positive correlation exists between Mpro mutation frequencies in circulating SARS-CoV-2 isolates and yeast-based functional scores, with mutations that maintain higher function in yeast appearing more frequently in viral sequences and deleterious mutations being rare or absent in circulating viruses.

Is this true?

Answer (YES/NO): YES